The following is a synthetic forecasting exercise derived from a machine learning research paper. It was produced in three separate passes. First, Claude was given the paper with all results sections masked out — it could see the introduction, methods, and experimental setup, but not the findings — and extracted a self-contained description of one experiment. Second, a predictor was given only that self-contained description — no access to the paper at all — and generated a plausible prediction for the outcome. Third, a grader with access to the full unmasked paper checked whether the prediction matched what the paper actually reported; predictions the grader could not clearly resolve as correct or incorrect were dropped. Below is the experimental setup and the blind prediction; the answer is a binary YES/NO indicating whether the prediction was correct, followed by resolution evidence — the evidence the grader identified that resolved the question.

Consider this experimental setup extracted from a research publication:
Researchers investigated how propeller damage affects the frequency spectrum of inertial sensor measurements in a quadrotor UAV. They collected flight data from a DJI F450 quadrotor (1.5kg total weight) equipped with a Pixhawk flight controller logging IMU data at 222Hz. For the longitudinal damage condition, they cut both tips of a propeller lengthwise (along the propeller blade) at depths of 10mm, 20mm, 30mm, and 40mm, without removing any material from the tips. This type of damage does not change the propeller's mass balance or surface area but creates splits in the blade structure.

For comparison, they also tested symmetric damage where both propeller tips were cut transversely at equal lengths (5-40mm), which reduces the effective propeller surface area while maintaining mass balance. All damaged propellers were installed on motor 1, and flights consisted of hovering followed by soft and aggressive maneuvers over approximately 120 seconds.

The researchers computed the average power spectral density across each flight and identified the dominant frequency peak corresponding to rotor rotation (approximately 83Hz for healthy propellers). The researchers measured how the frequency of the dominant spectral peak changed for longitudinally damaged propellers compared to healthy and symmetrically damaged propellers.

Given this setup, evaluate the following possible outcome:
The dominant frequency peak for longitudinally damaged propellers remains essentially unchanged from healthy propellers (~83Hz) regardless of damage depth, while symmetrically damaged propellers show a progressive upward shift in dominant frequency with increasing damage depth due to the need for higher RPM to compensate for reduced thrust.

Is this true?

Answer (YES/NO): NO